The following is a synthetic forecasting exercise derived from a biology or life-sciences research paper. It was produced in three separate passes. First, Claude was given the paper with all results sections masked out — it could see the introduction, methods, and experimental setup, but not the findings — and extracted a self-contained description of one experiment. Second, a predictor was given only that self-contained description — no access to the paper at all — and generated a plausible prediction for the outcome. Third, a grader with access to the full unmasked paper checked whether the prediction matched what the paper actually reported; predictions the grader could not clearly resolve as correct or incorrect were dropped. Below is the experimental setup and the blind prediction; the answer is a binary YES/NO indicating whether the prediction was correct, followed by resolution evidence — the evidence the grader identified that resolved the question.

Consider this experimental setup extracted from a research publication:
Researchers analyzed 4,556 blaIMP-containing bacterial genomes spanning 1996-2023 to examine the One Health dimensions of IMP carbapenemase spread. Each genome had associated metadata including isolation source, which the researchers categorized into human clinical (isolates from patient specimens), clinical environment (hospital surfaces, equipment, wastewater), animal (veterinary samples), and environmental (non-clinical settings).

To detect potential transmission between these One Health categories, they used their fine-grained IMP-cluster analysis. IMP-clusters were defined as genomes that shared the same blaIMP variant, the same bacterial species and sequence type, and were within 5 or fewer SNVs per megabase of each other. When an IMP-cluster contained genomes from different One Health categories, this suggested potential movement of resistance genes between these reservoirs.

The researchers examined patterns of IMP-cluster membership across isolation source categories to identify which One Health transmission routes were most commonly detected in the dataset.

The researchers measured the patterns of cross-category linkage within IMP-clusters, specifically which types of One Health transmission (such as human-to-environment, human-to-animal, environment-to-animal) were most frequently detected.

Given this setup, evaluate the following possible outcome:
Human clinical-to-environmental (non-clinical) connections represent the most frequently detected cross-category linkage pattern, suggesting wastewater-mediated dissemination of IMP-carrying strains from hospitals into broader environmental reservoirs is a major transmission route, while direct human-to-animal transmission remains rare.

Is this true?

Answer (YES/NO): NO